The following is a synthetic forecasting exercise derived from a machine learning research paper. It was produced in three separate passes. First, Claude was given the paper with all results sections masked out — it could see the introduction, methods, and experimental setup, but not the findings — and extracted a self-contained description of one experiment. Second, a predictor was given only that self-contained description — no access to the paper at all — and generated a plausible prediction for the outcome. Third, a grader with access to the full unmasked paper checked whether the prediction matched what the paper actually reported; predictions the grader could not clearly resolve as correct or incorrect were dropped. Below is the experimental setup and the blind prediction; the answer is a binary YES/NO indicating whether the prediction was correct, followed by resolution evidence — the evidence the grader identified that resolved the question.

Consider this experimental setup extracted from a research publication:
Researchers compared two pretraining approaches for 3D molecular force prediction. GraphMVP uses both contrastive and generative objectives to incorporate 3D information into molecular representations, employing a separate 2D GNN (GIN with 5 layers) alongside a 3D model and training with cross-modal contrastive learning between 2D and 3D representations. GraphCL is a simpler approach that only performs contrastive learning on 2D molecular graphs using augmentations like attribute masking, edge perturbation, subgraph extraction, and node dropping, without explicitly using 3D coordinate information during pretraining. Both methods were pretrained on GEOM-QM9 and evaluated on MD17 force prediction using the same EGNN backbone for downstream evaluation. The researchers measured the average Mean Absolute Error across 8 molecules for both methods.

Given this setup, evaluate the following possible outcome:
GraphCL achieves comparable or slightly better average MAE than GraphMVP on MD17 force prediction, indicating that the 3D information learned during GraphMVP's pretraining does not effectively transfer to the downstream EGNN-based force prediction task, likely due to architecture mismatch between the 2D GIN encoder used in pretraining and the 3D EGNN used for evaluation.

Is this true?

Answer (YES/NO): NO